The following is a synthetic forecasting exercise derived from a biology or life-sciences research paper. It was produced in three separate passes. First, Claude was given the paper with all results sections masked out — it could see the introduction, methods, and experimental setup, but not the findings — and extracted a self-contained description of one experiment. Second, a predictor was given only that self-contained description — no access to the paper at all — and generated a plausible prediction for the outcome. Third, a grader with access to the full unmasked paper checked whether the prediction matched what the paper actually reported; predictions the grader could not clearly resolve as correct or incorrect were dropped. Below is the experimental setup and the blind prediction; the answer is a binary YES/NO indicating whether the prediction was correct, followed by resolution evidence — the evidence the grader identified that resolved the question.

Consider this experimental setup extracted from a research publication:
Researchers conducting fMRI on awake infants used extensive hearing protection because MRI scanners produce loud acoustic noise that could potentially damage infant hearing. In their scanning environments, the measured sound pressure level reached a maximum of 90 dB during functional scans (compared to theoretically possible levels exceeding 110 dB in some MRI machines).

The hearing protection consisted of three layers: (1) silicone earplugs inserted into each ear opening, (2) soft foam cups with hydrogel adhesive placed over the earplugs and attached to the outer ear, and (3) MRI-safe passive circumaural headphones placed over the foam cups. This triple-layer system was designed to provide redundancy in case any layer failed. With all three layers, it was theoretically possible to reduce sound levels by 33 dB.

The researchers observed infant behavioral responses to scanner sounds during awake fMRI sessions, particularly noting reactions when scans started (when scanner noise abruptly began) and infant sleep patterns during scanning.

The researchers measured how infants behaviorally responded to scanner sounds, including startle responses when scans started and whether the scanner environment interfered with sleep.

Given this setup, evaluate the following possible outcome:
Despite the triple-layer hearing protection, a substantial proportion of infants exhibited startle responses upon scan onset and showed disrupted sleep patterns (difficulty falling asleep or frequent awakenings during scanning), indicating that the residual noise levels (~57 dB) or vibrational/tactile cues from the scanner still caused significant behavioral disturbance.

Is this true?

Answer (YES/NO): NO